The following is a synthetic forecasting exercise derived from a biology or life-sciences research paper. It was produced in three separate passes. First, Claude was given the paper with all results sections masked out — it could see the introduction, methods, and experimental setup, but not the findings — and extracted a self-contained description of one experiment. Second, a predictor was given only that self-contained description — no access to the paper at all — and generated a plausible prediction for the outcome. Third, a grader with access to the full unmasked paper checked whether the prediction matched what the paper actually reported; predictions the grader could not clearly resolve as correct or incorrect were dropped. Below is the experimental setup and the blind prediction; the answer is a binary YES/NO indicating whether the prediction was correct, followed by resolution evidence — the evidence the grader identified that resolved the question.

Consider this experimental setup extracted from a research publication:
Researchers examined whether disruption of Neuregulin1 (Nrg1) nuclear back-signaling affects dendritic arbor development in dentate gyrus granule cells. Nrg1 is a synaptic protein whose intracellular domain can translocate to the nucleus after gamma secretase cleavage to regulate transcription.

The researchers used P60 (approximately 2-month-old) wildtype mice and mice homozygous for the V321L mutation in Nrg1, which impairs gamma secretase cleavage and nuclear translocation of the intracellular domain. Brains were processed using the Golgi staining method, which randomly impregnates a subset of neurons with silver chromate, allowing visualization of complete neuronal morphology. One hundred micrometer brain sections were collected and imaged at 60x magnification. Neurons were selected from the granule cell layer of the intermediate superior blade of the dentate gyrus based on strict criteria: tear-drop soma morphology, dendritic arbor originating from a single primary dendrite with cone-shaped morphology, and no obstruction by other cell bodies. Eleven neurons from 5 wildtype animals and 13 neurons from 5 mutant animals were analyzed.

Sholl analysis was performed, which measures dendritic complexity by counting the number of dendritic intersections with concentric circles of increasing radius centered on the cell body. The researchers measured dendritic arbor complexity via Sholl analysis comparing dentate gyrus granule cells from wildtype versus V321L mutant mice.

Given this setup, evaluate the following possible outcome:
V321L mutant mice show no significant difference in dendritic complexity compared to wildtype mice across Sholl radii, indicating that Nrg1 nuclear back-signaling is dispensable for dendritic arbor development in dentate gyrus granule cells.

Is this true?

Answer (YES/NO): NO